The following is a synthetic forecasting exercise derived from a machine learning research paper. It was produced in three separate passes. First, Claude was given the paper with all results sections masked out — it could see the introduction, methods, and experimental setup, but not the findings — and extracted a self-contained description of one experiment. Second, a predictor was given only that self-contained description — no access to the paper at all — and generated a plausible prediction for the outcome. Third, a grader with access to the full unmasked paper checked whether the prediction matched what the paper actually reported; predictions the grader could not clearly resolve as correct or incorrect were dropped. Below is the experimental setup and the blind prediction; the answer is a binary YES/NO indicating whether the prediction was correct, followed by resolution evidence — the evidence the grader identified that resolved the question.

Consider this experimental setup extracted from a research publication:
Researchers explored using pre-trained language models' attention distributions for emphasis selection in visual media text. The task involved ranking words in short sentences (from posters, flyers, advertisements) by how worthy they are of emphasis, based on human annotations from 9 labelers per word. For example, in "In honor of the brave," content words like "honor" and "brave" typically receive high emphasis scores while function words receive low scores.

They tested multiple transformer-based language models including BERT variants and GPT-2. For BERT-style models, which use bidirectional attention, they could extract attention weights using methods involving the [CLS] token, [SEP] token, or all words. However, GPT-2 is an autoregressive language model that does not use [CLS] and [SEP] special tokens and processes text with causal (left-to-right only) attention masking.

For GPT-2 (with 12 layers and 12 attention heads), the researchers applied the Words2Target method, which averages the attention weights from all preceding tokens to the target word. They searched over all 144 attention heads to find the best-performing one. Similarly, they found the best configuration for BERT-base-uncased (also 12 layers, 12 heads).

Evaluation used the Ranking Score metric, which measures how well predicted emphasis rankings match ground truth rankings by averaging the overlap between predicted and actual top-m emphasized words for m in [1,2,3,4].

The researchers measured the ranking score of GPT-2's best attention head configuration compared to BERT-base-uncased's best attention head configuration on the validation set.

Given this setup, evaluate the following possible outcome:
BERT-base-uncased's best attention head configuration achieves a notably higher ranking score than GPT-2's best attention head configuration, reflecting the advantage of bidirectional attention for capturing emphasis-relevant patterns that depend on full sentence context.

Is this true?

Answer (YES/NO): YES